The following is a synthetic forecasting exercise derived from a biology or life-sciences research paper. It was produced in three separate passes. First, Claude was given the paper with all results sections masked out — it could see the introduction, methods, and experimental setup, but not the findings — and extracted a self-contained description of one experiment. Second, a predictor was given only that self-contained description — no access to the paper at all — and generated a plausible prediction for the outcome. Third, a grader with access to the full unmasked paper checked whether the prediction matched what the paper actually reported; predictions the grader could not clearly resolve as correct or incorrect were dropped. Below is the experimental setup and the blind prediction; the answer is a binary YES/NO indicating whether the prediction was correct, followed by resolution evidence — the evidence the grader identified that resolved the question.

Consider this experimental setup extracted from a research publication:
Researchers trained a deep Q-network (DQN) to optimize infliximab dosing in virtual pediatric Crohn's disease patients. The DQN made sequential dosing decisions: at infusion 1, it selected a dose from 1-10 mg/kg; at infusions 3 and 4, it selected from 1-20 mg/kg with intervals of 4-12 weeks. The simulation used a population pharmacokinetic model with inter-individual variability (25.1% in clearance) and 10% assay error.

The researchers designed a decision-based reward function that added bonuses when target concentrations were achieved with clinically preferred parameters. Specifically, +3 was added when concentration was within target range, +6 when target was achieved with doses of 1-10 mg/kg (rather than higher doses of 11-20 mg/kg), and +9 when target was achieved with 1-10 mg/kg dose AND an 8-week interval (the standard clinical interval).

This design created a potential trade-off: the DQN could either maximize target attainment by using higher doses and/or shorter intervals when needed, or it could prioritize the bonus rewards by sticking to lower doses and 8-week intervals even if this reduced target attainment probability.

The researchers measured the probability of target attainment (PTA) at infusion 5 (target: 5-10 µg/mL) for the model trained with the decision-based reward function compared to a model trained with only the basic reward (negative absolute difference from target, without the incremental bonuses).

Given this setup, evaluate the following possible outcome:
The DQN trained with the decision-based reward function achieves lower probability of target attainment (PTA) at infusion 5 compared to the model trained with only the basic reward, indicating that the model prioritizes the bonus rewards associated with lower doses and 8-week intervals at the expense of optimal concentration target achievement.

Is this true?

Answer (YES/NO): NO